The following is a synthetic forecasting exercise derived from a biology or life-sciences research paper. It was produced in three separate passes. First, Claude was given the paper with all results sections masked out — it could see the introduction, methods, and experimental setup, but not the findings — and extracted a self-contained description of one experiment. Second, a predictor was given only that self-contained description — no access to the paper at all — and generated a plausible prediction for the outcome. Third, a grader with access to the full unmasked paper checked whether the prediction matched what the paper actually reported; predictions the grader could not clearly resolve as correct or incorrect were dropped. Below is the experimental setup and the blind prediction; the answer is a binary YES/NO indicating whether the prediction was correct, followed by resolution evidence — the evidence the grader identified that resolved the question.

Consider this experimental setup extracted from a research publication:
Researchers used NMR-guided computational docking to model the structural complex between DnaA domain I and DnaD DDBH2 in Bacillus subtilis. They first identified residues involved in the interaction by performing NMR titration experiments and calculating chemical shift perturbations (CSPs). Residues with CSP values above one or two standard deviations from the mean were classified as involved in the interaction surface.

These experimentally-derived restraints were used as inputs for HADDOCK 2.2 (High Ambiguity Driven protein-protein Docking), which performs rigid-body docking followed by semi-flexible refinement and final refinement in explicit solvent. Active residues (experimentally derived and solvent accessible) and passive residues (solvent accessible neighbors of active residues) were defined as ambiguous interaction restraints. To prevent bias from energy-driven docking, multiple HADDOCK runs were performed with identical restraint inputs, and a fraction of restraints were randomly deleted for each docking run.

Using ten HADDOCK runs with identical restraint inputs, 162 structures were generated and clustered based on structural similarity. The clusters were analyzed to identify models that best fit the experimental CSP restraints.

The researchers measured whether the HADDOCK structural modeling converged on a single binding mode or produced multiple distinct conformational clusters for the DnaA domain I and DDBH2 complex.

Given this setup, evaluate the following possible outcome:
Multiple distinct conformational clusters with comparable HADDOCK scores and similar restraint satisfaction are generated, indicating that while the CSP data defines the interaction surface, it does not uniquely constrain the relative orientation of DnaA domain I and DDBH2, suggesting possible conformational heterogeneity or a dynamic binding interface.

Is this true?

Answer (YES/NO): YES